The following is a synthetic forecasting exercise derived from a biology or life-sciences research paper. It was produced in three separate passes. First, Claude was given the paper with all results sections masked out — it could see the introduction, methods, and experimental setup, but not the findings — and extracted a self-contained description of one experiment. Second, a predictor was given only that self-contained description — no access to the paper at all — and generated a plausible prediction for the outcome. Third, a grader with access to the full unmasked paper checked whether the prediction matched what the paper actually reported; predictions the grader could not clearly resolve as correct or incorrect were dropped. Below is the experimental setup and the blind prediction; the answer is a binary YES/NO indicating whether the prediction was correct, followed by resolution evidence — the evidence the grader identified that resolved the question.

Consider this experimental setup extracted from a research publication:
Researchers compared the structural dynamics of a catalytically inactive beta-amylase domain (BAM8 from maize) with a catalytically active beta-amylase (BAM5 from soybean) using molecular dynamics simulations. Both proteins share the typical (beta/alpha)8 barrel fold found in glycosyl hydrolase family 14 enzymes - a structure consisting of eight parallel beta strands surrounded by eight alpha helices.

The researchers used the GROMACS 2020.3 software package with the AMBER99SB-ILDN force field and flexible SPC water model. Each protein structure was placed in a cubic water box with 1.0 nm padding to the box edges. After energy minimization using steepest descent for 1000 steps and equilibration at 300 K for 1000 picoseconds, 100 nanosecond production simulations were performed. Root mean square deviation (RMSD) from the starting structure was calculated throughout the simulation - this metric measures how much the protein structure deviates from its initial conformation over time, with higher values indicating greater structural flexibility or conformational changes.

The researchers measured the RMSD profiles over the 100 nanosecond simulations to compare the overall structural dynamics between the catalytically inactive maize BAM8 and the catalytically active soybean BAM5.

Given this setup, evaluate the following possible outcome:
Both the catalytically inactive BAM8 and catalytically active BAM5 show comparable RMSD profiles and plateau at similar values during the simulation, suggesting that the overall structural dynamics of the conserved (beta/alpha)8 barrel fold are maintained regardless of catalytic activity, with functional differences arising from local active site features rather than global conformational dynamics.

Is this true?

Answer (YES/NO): YES